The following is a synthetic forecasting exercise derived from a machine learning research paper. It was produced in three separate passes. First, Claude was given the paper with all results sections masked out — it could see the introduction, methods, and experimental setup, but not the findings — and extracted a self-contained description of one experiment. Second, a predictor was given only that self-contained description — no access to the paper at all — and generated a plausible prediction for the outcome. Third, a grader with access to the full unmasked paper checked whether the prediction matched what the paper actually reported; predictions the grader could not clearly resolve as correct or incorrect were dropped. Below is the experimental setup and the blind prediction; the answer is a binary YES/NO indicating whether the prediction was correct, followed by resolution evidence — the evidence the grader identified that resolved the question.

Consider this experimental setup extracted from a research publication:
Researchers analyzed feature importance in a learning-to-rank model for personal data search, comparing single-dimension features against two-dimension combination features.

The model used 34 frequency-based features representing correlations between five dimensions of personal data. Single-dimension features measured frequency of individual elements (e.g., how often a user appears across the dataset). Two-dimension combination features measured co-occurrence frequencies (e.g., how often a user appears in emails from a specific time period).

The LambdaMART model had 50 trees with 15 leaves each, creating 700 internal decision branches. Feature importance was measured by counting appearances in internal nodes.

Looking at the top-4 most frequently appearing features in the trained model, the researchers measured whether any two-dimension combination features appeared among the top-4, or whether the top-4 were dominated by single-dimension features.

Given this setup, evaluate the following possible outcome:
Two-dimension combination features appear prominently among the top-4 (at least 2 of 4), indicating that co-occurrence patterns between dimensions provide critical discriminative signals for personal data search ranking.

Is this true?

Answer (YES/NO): YES